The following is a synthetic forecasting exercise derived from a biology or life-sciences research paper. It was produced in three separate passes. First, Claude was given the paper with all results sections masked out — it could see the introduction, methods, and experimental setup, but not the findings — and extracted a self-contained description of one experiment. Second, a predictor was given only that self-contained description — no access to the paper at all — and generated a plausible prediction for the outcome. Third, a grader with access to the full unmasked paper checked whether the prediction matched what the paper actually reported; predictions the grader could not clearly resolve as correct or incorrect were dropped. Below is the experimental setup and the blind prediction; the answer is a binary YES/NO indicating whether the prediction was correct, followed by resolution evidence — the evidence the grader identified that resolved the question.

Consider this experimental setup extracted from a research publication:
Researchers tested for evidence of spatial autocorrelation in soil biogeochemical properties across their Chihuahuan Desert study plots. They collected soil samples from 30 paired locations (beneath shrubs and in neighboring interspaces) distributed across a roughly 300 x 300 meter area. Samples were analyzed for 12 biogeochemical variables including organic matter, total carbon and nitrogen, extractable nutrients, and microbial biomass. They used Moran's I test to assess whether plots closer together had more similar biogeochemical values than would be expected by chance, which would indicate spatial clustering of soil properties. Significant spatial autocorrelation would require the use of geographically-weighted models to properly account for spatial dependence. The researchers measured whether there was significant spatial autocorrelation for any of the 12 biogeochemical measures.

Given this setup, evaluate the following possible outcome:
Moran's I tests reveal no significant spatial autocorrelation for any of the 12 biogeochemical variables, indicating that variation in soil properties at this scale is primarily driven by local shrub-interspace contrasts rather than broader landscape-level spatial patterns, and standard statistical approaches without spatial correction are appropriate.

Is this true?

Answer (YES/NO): YES